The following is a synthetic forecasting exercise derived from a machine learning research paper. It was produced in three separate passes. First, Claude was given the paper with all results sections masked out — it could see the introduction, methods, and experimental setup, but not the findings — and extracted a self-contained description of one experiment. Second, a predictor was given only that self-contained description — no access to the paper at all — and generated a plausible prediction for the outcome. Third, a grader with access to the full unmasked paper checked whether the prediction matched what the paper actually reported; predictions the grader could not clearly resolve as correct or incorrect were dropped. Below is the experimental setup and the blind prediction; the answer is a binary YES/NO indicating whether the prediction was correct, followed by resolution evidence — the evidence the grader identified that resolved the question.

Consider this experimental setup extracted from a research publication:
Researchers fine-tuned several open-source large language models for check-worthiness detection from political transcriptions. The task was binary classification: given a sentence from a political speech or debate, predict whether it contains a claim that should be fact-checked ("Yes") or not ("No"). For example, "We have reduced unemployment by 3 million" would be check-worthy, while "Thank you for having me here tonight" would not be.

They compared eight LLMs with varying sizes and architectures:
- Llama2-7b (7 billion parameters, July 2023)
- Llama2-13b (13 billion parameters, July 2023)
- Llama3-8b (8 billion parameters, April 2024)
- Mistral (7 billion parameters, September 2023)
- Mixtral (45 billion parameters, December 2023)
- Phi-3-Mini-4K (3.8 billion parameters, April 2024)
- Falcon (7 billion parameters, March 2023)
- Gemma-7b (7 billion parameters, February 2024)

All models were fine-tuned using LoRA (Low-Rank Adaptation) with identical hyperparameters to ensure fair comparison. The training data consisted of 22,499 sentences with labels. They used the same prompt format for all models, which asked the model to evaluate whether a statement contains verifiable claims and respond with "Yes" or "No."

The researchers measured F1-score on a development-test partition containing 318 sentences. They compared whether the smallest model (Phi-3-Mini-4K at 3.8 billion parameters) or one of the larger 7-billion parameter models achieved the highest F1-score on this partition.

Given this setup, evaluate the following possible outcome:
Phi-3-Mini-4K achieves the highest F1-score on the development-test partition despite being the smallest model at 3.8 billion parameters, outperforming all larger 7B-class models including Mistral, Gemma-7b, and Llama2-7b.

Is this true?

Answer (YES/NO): YES